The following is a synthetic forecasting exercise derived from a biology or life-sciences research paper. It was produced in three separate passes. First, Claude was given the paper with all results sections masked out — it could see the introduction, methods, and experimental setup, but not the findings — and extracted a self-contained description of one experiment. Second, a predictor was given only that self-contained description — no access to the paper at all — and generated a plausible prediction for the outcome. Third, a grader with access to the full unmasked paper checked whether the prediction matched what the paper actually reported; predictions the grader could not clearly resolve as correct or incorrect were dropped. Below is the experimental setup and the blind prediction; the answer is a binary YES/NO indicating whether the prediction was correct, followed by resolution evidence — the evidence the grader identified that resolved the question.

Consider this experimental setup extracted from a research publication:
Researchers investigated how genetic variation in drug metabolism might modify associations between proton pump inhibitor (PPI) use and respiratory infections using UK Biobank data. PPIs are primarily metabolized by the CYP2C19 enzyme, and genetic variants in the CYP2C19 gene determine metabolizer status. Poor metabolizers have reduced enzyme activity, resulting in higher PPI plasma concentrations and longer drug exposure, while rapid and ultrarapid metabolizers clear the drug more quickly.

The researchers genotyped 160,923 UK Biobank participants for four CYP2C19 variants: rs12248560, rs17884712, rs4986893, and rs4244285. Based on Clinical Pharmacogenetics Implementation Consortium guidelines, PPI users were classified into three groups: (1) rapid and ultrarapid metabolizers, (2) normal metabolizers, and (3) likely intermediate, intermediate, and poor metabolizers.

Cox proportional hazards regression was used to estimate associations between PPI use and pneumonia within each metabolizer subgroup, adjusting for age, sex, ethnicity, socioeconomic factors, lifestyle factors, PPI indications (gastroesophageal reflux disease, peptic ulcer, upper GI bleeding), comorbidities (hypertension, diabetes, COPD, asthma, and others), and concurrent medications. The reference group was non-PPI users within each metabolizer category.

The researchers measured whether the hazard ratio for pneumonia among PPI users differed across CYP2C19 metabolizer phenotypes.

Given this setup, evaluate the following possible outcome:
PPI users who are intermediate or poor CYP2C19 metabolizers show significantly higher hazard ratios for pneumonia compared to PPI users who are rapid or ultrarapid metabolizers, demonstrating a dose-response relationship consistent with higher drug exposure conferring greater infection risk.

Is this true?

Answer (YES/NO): NO